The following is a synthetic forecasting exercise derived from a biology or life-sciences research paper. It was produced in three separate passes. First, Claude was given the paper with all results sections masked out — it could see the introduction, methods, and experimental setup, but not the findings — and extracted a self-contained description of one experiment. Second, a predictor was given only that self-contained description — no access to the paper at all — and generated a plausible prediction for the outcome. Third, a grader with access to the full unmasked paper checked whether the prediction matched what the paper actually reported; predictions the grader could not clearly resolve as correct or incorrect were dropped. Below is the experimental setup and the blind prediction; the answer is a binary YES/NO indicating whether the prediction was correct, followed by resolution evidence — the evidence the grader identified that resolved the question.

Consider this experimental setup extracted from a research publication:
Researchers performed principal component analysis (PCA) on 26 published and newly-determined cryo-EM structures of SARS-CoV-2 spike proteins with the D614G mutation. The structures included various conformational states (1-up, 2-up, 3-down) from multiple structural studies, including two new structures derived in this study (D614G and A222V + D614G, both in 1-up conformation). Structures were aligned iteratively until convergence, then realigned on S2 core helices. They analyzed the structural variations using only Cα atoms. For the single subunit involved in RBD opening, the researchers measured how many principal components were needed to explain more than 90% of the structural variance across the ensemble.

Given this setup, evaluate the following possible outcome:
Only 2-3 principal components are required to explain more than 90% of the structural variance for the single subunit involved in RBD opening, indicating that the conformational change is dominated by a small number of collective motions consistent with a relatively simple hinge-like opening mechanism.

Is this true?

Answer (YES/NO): YES